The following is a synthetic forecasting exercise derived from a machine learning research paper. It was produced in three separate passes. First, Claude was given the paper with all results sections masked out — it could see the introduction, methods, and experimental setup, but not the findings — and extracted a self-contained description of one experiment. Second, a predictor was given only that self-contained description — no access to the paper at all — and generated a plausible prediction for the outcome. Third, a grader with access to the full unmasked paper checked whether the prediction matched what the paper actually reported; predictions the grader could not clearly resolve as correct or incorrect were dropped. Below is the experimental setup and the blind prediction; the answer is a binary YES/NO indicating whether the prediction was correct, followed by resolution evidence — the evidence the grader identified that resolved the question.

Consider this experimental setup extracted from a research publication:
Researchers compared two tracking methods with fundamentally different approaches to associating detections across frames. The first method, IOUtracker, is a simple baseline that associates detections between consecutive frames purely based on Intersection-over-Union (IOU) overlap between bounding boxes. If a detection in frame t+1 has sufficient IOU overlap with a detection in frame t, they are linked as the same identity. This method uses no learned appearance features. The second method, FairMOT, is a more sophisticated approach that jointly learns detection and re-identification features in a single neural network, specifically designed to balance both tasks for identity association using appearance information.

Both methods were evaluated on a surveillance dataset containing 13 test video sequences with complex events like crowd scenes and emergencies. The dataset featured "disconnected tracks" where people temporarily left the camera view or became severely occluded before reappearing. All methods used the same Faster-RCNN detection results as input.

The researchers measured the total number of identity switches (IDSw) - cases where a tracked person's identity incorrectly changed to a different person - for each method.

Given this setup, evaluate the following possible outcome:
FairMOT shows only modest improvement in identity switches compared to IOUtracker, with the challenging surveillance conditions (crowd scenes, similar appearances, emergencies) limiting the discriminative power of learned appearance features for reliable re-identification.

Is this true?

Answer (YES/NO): NO